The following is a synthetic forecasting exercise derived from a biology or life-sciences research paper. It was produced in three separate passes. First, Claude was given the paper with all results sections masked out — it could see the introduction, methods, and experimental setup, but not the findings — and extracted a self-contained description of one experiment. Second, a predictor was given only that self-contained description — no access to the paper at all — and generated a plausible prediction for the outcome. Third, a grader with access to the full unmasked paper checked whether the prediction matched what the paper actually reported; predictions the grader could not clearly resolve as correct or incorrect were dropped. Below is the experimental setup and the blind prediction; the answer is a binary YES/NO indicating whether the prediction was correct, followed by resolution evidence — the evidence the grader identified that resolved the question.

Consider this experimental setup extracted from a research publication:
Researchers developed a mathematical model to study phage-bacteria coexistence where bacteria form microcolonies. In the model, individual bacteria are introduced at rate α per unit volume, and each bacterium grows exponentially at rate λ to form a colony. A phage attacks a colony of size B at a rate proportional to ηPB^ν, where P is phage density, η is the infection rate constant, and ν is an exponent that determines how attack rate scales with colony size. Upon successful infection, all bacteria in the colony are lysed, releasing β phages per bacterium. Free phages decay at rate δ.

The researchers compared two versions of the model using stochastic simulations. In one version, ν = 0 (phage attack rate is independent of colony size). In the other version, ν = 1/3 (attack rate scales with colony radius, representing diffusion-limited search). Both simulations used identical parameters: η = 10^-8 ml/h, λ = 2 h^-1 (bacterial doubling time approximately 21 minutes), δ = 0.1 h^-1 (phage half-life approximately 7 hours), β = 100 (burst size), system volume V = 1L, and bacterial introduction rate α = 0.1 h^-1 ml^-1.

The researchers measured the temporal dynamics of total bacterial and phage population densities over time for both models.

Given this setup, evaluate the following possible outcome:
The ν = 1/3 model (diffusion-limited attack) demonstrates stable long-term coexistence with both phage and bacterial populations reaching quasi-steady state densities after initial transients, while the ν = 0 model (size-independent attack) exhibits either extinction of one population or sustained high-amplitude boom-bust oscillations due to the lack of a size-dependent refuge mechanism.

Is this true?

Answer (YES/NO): YES